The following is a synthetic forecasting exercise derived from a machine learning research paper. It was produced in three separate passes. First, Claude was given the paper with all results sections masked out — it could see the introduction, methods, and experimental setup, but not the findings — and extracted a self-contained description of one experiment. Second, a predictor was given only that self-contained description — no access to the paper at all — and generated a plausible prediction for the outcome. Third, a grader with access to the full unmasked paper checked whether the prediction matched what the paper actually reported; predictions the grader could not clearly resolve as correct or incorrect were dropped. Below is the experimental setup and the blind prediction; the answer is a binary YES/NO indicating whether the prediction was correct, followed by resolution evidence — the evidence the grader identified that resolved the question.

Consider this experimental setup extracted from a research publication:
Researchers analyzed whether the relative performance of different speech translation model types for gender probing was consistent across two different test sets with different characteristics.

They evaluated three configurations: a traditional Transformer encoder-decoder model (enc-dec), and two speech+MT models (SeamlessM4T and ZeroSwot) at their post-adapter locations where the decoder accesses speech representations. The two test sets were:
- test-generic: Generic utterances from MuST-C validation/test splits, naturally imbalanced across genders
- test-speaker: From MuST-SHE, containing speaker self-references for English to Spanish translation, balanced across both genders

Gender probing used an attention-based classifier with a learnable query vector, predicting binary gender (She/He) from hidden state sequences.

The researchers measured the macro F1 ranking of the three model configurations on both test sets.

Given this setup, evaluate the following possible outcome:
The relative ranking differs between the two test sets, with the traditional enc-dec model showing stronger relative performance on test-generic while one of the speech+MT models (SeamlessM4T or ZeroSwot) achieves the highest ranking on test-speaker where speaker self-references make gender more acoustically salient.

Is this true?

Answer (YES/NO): NO